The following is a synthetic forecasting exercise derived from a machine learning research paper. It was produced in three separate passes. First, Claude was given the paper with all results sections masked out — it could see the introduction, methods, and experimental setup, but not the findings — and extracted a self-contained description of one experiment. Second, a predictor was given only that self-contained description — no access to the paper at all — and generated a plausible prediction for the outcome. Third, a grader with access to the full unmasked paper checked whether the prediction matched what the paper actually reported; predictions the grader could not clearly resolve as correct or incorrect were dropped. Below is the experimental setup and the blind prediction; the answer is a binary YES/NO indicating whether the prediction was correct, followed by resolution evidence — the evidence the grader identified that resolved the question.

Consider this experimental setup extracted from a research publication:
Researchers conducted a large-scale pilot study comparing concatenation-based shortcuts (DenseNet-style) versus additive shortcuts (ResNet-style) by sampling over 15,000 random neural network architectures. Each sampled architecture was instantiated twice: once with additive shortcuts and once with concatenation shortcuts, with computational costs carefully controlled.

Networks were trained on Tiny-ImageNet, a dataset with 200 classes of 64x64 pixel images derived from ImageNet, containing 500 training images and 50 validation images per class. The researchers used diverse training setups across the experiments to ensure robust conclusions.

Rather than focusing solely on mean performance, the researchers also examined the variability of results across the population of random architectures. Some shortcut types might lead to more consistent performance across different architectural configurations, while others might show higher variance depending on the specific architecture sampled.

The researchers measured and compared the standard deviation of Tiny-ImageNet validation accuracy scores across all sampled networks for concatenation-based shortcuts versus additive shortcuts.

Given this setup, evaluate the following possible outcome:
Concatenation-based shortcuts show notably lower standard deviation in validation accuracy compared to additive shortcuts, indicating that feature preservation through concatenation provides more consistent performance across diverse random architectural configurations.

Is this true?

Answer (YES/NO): YES